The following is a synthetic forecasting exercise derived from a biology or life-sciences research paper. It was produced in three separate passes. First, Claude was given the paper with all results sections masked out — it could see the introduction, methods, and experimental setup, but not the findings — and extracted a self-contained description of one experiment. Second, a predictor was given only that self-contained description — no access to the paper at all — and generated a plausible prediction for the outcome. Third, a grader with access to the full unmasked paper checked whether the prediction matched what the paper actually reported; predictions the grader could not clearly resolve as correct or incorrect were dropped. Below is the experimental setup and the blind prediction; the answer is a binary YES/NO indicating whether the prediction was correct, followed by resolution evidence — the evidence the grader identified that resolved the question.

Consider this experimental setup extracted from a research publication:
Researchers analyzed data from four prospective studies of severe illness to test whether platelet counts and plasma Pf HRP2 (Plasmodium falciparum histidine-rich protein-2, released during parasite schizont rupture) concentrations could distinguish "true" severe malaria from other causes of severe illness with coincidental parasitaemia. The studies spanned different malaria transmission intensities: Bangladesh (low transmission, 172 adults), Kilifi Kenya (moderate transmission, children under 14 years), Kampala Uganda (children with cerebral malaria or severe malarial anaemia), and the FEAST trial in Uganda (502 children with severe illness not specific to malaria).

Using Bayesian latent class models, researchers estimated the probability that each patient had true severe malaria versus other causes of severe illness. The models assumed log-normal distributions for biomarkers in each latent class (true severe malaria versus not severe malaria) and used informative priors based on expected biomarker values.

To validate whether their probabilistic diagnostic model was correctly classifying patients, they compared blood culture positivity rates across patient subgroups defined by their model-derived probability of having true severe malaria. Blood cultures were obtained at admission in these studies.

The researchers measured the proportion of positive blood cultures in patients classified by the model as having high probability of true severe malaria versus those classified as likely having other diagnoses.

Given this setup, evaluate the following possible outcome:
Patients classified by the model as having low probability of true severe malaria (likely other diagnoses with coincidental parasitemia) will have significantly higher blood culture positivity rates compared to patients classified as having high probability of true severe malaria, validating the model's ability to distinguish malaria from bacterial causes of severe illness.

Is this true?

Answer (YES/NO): YES